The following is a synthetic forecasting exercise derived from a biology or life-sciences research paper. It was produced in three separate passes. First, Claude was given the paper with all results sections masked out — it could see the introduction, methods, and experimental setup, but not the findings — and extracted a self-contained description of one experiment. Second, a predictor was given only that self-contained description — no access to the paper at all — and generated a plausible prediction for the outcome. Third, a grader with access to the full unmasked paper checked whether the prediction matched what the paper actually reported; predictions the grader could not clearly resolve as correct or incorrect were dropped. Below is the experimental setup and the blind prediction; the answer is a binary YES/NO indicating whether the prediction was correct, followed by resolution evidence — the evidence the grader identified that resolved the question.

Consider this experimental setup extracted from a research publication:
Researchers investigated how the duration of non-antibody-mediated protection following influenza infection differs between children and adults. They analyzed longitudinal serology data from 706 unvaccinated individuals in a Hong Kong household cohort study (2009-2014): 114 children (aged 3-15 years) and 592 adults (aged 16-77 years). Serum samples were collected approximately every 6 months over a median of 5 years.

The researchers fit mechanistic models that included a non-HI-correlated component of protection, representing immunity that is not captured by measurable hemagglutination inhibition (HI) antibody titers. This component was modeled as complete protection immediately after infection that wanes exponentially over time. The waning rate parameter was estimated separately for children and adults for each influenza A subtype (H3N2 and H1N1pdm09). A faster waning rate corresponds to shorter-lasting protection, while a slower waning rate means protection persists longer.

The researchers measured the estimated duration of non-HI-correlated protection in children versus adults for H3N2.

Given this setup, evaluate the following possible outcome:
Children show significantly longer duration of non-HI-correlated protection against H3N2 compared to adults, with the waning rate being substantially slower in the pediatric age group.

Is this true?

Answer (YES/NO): NO